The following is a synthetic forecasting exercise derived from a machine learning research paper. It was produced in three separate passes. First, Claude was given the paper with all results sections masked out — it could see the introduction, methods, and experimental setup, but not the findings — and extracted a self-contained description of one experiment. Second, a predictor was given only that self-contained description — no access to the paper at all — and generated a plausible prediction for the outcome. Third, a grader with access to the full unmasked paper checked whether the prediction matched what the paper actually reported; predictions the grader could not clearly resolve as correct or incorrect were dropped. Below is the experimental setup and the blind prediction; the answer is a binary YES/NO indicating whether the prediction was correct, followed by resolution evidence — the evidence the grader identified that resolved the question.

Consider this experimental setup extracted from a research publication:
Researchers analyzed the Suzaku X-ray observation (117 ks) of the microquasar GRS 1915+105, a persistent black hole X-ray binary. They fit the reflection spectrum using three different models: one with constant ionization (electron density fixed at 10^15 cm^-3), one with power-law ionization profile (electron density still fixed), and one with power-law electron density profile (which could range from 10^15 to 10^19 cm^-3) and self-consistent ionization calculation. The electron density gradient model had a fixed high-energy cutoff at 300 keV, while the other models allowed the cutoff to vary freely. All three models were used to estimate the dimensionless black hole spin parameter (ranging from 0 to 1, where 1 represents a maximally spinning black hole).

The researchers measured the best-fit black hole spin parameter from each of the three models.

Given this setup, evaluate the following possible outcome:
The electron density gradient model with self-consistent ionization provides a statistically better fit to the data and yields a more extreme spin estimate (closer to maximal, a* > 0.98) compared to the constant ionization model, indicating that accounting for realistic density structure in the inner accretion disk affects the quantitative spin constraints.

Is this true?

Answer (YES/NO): NO